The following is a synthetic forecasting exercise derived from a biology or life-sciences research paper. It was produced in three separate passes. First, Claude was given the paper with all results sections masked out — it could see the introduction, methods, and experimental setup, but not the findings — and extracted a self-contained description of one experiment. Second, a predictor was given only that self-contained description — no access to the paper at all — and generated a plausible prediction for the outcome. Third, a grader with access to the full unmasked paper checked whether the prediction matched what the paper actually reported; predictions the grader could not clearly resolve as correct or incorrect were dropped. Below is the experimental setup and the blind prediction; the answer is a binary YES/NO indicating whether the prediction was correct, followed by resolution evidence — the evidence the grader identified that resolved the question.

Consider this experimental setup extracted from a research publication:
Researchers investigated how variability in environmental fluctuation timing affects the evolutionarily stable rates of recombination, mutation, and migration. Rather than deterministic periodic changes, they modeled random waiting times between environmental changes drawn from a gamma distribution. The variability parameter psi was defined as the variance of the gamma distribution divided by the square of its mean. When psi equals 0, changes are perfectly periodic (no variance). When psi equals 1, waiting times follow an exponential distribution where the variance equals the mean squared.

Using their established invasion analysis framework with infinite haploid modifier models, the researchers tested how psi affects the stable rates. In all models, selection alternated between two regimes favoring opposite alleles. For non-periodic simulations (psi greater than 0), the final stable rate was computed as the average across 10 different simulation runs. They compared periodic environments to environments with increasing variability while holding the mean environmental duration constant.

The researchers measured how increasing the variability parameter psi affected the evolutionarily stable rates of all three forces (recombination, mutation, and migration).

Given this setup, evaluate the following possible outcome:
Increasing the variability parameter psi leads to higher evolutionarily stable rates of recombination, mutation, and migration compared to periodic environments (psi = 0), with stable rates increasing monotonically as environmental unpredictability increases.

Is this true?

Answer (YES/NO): NO